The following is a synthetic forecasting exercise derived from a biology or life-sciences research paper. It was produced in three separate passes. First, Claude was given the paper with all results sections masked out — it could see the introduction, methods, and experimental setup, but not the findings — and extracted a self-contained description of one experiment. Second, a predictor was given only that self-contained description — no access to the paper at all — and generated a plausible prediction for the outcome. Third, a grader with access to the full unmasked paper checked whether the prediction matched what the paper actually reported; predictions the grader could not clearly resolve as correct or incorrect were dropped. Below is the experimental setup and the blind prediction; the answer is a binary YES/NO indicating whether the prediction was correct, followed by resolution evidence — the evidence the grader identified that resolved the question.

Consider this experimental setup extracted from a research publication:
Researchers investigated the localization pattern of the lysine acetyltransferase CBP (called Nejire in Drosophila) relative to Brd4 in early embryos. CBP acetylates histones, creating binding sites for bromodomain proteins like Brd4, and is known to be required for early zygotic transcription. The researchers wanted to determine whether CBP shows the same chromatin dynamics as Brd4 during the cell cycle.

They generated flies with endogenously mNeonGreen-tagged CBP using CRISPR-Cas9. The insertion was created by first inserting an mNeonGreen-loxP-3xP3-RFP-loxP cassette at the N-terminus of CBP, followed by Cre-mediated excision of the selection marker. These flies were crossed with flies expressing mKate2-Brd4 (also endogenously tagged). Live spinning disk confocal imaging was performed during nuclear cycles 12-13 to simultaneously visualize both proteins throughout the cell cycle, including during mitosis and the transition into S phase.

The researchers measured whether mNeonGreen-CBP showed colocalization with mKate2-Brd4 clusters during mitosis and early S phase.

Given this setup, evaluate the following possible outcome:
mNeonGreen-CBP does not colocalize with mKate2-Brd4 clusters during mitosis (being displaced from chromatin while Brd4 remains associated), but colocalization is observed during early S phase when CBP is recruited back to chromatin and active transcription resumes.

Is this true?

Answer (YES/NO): NO